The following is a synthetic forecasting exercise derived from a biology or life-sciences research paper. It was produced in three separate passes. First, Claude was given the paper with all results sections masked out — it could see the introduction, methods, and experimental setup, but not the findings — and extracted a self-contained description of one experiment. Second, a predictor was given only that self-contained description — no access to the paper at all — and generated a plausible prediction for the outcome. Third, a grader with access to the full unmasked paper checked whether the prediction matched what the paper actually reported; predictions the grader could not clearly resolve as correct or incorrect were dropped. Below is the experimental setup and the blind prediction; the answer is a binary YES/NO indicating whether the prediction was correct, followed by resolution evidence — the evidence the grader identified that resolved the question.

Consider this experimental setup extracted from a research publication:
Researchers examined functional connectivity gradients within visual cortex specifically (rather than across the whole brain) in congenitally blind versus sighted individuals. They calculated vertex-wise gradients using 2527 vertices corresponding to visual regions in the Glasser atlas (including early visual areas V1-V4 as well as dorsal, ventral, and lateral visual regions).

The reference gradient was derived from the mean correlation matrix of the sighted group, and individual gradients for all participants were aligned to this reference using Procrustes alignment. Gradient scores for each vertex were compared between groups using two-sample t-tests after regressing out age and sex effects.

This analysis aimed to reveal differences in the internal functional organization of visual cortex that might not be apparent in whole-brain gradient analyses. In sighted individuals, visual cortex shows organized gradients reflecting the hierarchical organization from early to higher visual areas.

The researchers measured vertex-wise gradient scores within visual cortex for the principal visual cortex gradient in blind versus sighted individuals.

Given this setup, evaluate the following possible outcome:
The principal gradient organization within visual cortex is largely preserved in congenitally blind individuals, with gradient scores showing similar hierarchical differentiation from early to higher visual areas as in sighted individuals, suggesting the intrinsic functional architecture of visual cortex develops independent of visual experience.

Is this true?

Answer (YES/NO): NO